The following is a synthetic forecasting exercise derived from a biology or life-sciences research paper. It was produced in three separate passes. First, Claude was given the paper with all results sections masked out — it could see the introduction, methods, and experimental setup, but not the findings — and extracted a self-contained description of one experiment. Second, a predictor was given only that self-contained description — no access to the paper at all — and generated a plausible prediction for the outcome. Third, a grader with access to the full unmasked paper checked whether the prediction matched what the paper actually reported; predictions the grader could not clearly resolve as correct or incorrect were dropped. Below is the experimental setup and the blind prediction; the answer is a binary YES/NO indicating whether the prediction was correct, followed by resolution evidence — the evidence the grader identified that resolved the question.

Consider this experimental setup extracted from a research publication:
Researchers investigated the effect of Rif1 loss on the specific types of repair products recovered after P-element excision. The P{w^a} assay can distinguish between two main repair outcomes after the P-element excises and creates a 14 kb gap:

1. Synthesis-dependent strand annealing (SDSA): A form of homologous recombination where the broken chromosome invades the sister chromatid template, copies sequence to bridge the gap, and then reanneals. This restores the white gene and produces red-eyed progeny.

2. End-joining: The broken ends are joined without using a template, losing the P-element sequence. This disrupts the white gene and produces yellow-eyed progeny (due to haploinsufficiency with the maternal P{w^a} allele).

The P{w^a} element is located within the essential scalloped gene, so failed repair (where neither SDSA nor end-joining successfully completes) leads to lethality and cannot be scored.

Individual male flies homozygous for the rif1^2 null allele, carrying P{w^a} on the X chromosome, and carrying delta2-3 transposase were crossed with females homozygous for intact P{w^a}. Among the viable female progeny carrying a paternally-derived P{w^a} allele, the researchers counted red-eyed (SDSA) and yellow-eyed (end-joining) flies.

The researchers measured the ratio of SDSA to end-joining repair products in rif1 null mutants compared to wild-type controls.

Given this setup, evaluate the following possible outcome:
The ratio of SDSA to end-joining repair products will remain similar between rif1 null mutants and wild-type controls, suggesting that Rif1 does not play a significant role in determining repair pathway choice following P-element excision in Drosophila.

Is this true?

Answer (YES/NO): NO